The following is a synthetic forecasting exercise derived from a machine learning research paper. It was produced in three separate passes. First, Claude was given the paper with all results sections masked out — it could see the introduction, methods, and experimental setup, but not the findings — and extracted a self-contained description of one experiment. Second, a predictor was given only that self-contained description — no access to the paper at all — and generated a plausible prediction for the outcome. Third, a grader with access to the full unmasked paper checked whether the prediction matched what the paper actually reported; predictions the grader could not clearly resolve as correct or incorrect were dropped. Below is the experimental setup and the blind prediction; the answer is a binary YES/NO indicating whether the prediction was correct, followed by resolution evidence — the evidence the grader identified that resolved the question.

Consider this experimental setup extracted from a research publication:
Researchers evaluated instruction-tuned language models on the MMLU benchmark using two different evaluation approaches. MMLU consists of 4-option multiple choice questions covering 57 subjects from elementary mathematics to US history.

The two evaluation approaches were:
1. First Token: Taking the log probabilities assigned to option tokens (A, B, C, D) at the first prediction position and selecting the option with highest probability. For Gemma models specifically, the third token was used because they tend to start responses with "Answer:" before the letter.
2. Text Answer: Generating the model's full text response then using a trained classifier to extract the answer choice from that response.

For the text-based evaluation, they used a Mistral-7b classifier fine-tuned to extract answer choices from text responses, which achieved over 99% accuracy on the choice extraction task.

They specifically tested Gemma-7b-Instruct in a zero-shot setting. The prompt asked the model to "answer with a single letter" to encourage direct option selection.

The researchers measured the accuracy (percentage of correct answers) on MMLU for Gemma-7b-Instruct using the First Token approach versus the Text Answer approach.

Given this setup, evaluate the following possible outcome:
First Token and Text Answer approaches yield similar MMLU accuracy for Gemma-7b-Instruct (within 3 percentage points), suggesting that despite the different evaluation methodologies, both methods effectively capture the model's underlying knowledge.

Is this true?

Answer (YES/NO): NO